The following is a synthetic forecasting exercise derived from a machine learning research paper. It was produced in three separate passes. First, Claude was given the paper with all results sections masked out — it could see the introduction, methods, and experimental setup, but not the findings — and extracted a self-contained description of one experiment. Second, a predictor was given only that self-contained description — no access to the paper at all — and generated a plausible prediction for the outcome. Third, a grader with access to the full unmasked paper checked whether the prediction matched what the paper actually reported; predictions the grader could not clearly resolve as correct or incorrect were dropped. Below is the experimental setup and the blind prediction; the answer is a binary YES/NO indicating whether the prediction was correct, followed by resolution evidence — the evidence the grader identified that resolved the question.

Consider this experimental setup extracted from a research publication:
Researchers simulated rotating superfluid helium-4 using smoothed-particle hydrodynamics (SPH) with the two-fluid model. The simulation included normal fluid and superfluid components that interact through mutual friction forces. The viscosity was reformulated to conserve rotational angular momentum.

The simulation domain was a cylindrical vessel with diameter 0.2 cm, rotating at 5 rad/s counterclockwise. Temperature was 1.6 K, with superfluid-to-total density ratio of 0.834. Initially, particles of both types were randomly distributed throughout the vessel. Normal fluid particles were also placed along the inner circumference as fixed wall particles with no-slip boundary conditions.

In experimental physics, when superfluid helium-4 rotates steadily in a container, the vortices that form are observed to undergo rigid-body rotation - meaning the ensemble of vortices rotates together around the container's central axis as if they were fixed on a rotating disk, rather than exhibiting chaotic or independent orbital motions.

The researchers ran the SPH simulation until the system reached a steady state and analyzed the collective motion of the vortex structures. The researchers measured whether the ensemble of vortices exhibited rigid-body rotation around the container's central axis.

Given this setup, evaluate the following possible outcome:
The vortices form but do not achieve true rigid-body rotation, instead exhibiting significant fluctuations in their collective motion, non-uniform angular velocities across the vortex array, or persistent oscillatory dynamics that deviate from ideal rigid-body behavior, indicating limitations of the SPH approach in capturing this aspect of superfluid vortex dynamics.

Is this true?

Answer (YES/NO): NO